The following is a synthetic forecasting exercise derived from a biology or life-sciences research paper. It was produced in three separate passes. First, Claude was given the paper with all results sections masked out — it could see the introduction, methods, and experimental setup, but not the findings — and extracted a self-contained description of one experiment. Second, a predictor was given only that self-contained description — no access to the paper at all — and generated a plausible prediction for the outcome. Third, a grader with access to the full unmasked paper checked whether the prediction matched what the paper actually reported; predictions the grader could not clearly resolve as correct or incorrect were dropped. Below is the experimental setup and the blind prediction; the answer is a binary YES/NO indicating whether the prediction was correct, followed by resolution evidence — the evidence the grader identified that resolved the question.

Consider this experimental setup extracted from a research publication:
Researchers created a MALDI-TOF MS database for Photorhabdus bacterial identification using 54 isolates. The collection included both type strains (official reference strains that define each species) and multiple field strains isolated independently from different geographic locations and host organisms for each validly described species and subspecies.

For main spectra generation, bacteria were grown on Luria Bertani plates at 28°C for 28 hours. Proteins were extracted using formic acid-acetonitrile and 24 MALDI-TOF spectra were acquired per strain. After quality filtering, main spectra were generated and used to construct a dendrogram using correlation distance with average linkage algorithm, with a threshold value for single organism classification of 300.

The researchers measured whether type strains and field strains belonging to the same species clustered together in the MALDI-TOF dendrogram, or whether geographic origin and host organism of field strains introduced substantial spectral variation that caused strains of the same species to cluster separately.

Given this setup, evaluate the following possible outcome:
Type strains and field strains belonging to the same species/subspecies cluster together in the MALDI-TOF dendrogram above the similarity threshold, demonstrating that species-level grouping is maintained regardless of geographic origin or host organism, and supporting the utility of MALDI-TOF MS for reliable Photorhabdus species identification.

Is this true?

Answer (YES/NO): YES